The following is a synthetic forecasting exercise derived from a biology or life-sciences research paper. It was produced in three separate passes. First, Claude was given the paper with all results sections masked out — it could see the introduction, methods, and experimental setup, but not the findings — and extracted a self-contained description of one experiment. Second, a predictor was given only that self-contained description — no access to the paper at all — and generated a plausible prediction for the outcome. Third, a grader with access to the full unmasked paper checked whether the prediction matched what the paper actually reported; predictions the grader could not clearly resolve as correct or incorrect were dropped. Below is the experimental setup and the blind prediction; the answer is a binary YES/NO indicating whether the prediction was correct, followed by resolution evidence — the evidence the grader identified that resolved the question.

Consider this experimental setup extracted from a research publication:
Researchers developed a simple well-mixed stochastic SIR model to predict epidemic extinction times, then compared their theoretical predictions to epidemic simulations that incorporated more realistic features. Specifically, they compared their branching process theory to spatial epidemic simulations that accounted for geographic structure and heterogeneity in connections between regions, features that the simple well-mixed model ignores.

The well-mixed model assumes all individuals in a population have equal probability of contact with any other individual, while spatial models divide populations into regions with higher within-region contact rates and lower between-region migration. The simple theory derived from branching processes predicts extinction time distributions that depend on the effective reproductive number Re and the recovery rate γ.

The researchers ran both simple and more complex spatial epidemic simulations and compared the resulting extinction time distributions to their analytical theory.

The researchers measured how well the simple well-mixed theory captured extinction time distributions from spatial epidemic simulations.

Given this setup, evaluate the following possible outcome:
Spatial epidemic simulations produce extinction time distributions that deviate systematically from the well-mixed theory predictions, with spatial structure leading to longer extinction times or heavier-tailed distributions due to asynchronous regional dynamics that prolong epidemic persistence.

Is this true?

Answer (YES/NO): NO